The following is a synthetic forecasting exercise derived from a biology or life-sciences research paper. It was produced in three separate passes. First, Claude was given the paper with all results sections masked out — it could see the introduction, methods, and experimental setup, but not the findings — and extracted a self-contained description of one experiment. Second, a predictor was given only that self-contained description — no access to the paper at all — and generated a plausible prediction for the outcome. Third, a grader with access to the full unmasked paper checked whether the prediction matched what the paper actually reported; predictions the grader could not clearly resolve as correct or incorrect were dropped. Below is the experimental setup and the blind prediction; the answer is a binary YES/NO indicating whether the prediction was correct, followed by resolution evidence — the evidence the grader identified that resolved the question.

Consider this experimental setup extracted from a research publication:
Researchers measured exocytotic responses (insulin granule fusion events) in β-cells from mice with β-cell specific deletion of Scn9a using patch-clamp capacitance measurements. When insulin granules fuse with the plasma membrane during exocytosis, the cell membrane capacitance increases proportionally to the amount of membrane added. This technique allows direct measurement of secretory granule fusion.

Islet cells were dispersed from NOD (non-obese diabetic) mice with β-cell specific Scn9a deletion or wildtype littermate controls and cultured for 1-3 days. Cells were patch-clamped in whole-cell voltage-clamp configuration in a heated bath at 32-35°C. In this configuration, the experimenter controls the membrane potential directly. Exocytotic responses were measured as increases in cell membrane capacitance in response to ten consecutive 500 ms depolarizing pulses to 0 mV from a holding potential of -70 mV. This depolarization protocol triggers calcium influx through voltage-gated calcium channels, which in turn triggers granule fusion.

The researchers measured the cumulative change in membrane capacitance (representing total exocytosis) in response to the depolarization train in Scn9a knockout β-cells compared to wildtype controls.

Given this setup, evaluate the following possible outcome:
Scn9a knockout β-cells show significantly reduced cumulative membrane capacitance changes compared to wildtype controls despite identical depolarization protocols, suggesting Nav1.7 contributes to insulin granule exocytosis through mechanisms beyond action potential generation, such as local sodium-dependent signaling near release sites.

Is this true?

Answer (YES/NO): NO